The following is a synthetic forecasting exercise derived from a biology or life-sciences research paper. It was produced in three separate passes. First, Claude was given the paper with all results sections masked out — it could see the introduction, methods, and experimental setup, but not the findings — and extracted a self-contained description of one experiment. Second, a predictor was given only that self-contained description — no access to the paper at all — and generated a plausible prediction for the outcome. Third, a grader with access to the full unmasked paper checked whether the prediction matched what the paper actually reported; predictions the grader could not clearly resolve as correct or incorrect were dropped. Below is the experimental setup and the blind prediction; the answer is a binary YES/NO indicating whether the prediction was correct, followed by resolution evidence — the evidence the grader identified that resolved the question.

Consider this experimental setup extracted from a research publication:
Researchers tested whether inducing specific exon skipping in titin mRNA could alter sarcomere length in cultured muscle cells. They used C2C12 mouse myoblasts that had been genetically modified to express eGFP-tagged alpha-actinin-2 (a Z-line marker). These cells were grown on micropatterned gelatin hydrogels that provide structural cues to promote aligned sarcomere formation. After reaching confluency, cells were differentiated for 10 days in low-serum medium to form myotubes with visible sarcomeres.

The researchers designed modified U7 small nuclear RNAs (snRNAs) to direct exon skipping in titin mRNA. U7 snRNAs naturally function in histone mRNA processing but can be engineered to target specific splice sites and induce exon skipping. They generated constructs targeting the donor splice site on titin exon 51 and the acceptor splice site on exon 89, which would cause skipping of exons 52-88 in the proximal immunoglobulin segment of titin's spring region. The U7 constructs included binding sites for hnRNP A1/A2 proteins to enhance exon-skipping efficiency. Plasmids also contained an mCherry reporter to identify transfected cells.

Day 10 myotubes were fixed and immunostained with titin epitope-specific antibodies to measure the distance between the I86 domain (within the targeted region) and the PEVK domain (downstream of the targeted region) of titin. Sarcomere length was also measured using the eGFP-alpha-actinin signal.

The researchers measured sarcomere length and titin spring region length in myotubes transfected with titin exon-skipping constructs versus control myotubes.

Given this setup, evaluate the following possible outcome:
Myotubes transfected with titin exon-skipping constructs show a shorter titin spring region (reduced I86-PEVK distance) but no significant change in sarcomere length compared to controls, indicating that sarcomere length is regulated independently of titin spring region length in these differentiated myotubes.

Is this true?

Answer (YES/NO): NO